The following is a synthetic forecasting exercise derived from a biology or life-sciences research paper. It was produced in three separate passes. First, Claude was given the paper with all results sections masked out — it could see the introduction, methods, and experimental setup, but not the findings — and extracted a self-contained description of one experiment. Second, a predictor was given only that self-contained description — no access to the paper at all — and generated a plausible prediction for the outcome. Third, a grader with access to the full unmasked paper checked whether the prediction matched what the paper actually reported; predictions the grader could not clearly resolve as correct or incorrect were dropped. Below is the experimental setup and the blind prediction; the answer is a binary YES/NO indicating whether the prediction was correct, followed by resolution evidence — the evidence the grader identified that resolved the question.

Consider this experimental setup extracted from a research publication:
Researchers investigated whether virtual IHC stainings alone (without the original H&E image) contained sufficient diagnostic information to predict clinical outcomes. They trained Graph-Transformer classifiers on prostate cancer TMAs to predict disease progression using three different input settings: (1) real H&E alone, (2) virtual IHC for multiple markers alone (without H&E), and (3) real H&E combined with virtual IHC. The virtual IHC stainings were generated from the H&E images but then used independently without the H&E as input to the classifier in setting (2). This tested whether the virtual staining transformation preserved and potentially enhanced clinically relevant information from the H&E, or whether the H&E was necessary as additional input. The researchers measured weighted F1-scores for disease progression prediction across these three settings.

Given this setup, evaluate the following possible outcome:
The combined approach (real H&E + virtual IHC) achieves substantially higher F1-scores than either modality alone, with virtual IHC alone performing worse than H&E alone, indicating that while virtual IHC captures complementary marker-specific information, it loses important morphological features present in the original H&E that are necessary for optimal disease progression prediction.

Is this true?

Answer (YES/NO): NO